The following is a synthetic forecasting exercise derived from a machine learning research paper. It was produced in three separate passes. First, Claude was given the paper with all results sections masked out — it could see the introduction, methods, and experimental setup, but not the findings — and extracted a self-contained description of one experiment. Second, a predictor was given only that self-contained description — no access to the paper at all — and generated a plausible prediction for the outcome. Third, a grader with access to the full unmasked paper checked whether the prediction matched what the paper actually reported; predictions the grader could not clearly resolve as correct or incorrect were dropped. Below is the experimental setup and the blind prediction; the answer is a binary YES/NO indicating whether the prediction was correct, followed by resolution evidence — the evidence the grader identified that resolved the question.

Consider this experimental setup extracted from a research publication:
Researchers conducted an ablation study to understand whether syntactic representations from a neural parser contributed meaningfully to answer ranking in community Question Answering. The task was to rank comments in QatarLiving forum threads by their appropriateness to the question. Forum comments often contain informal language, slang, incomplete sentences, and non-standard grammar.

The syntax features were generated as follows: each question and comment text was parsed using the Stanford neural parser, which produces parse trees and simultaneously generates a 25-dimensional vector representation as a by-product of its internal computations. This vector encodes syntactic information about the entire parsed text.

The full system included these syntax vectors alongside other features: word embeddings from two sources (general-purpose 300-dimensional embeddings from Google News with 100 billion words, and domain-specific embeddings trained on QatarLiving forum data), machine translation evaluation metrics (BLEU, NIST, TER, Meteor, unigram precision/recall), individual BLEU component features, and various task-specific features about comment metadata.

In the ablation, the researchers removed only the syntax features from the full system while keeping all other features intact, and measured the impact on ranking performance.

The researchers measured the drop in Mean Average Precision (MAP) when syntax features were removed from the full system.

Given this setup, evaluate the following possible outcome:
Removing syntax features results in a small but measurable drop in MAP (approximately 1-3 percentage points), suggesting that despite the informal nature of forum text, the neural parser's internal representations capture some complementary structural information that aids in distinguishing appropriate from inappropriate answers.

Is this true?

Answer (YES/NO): NO